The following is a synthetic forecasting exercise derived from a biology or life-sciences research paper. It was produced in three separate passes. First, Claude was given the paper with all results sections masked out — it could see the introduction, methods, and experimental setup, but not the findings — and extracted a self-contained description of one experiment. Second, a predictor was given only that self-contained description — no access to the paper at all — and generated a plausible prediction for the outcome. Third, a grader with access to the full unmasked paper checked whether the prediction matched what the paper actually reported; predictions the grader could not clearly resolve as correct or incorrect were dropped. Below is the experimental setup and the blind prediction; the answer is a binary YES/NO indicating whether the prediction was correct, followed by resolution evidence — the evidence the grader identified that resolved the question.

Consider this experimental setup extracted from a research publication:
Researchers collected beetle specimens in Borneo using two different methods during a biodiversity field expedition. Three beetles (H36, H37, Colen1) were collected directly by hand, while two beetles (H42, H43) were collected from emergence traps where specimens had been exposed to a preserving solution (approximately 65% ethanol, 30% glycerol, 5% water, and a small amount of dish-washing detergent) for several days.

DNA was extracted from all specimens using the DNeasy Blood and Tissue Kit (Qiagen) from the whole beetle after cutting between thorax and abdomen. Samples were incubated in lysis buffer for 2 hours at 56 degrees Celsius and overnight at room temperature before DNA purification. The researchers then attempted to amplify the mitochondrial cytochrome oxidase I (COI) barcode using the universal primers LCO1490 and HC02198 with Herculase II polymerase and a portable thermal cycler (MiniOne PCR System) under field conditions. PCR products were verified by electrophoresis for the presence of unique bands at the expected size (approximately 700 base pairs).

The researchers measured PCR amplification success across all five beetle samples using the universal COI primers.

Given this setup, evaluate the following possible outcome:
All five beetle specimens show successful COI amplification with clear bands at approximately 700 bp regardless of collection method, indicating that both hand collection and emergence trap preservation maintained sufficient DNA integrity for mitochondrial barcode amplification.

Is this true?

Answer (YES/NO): NO